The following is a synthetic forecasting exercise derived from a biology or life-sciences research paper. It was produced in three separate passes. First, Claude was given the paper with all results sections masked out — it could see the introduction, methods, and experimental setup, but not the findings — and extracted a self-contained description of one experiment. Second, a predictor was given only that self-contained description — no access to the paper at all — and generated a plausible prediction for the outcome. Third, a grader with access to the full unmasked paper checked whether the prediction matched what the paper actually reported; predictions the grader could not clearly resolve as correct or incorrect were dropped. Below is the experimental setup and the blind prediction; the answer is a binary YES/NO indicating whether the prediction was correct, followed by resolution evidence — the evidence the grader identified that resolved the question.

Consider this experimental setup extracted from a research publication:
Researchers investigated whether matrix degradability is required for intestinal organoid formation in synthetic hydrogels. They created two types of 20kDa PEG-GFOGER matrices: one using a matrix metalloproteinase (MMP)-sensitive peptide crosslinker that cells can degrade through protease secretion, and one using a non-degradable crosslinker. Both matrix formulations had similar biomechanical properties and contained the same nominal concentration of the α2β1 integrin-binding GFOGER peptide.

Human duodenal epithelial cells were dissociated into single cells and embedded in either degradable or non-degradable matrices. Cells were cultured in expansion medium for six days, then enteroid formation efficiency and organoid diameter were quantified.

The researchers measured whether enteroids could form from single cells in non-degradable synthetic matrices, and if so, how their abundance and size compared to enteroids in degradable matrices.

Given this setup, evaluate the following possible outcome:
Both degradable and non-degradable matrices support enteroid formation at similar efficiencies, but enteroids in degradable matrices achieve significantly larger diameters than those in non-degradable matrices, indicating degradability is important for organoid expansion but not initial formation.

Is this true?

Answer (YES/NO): NO